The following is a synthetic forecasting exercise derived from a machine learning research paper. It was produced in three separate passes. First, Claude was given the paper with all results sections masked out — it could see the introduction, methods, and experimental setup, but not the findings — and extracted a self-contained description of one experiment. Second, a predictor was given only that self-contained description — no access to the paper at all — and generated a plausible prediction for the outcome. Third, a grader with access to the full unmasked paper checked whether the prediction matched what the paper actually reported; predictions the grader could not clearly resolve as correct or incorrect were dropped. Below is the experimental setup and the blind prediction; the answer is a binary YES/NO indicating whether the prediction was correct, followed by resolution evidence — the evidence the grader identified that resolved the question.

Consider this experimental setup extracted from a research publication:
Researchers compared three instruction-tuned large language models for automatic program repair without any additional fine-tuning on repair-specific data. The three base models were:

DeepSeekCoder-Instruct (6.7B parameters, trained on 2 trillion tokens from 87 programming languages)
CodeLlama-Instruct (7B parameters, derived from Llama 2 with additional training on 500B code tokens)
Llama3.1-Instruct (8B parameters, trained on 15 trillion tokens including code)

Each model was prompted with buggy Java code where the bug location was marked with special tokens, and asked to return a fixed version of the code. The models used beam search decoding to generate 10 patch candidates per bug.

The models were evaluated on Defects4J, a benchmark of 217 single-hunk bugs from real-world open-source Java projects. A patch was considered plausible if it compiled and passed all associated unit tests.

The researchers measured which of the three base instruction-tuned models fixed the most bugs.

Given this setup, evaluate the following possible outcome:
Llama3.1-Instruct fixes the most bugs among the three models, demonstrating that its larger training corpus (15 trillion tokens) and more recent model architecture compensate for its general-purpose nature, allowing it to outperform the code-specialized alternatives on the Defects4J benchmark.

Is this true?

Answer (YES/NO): NO